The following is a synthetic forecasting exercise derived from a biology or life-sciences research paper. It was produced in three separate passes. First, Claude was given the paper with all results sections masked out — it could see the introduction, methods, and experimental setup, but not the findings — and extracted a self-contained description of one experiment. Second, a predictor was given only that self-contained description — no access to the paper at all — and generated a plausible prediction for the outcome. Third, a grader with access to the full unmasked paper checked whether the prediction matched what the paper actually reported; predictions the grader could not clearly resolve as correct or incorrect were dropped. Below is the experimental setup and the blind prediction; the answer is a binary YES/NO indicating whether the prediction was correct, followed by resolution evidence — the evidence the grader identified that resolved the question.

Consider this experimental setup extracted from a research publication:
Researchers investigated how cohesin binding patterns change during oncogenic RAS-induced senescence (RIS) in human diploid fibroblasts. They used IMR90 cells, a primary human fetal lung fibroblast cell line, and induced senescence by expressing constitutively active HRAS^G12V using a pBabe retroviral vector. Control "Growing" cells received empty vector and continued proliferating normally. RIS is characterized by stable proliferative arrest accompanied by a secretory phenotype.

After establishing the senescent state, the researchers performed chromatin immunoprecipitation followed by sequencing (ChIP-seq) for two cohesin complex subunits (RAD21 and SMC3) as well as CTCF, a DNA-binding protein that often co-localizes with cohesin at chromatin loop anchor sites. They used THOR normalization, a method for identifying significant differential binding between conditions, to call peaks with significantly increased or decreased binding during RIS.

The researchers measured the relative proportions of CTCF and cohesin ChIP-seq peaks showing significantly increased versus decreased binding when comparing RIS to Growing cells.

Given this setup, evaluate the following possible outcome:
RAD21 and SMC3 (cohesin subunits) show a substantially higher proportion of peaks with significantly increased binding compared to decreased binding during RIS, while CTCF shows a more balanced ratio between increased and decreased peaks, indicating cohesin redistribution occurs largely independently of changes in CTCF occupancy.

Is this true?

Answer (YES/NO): NO